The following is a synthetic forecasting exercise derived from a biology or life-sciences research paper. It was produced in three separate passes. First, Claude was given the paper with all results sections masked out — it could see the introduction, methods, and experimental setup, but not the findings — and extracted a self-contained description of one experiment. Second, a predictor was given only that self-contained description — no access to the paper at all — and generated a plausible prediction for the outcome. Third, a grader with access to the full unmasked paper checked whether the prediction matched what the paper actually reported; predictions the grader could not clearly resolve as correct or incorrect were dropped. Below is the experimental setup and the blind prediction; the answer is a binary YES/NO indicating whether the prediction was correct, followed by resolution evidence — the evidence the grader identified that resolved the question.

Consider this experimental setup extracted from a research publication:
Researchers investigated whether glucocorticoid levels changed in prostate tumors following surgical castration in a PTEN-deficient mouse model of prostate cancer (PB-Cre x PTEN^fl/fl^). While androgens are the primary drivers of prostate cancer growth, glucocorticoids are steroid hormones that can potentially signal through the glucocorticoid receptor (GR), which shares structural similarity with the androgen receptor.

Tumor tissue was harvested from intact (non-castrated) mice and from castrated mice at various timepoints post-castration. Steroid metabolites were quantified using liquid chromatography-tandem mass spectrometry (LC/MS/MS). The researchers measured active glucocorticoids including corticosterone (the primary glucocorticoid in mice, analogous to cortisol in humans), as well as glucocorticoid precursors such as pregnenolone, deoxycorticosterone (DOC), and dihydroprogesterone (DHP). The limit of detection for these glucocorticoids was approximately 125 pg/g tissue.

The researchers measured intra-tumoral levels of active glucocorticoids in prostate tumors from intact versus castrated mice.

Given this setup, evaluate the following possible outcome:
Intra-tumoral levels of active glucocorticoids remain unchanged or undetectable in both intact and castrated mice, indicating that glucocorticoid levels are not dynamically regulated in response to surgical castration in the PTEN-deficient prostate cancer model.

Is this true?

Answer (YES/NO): NO